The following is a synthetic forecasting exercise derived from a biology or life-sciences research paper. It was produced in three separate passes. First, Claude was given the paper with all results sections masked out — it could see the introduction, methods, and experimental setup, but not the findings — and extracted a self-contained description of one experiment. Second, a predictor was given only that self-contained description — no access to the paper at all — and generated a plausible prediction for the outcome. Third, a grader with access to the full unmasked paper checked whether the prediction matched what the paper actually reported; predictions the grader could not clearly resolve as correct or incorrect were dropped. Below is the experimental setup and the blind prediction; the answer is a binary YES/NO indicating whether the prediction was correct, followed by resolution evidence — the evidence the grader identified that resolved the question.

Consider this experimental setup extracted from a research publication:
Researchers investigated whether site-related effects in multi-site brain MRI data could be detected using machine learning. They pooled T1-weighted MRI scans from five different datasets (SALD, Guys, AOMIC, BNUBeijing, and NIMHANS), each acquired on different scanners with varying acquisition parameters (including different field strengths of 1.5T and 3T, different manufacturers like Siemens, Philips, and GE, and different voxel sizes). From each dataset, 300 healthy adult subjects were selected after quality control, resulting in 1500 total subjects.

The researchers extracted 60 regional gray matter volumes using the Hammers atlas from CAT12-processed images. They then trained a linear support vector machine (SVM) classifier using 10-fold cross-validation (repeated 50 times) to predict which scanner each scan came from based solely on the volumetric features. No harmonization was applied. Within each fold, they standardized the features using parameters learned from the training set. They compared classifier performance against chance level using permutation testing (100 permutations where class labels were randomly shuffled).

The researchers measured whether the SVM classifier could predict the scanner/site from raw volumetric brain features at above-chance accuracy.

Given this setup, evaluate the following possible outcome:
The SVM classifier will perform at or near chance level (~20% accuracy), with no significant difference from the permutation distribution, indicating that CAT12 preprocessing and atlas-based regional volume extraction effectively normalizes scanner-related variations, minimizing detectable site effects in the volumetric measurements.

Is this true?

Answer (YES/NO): NO